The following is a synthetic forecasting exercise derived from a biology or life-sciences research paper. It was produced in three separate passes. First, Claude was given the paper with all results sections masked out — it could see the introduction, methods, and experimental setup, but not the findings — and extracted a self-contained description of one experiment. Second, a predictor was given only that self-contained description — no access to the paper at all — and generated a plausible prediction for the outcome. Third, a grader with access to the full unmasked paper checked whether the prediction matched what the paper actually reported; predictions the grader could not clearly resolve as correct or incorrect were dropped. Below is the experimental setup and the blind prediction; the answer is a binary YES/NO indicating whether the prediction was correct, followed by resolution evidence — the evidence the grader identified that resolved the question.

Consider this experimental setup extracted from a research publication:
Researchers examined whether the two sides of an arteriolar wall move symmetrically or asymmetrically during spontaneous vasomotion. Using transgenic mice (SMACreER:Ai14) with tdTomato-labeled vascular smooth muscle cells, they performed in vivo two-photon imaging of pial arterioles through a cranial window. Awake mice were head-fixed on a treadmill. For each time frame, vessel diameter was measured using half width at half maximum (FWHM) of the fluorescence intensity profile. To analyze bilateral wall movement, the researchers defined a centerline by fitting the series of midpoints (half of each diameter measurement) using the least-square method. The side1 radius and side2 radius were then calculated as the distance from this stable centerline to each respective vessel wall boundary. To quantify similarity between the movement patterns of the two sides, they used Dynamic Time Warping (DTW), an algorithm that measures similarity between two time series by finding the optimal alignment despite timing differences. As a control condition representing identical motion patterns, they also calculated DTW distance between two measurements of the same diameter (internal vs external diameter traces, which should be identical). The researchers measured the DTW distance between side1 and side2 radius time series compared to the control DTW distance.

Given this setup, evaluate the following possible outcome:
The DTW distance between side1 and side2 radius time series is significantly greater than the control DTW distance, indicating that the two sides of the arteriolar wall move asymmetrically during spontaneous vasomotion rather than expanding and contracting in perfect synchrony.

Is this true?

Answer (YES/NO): YES